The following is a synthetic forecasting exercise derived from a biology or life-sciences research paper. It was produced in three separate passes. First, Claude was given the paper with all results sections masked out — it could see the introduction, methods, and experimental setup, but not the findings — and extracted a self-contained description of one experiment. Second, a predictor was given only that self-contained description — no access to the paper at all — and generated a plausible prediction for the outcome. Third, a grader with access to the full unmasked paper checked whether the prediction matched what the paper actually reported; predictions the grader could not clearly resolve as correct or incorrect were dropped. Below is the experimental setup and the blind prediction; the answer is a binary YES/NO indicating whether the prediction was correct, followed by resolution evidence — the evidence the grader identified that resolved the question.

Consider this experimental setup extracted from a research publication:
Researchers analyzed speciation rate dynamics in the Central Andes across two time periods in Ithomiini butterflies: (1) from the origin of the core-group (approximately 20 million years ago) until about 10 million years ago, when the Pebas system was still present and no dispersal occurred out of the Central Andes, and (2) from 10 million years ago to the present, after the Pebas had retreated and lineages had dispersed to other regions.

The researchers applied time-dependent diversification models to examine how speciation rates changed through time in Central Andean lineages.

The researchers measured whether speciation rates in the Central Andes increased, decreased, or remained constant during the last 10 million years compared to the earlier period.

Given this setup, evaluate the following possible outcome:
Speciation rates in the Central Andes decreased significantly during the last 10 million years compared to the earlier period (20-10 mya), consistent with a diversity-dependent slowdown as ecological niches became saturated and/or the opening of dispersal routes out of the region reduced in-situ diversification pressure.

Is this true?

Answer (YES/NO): YES